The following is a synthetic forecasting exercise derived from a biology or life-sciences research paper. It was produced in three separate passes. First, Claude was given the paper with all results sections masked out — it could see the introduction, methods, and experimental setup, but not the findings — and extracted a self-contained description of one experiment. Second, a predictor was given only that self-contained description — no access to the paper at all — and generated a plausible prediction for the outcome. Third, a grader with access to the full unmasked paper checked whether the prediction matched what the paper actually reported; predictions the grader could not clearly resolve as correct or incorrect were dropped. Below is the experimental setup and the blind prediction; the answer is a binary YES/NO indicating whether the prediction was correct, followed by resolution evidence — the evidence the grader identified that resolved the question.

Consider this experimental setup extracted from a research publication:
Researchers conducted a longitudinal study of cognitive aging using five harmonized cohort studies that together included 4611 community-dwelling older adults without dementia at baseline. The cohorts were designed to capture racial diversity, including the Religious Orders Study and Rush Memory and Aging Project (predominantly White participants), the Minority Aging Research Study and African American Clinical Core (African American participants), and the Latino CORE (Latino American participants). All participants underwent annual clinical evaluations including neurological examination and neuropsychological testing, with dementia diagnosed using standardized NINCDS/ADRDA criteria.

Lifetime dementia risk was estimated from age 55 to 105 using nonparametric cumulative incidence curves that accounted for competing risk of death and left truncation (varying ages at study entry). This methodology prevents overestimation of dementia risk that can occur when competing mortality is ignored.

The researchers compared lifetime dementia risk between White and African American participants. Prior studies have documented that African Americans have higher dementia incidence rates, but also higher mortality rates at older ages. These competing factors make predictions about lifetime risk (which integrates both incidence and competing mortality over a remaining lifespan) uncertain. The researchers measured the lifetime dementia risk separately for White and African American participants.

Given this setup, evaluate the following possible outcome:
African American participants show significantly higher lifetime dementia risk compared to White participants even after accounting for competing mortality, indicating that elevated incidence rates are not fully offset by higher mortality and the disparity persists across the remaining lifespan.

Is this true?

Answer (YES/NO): NO